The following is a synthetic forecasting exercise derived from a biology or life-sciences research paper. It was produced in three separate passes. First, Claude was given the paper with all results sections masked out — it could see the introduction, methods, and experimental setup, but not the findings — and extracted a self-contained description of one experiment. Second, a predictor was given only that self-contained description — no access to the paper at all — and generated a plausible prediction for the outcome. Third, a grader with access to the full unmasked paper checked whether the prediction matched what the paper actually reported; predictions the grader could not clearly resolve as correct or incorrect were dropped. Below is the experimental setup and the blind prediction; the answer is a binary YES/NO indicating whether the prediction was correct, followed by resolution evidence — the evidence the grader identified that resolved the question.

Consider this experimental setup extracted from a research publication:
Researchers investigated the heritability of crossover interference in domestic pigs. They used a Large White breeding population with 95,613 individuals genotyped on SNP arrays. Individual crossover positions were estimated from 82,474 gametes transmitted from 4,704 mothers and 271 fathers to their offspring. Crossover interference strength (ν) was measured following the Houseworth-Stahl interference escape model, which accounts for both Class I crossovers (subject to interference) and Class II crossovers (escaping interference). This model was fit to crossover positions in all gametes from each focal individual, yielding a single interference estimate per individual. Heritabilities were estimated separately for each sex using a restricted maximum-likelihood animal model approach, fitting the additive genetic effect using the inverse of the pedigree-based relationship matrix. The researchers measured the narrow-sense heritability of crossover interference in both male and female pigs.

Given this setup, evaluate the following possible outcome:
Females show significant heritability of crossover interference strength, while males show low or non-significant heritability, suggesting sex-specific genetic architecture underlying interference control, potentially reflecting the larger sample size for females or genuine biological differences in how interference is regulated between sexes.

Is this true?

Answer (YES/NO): YES